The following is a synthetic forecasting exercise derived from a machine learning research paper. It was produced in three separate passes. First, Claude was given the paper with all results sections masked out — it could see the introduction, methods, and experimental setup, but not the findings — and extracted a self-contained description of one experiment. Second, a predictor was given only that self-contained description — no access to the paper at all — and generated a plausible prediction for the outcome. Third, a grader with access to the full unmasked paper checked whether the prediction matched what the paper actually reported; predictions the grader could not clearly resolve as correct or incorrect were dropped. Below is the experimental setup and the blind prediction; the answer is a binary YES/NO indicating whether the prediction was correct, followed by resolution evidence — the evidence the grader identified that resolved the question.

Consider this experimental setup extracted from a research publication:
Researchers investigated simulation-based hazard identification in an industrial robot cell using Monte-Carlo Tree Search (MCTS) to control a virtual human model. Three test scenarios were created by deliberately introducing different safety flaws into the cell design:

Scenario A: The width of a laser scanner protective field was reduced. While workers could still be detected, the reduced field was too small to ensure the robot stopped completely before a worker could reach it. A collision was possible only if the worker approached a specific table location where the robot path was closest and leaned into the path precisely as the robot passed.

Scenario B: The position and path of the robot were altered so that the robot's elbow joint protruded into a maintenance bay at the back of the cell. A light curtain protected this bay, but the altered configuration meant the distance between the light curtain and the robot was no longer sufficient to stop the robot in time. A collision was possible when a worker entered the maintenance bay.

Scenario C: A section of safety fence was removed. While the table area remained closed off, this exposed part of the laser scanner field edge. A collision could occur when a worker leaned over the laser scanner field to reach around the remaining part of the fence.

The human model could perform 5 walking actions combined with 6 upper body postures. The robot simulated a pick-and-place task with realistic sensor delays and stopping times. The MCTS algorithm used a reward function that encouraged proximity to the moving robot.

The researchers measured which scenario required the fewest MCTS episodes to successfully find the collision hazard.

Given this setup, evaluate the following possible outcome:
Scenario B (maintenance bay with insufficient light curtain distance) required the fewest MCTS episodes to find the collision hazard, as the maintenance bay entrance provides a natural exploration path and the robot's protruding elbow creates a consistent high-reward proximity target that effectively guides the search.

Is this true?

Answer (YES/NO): NO